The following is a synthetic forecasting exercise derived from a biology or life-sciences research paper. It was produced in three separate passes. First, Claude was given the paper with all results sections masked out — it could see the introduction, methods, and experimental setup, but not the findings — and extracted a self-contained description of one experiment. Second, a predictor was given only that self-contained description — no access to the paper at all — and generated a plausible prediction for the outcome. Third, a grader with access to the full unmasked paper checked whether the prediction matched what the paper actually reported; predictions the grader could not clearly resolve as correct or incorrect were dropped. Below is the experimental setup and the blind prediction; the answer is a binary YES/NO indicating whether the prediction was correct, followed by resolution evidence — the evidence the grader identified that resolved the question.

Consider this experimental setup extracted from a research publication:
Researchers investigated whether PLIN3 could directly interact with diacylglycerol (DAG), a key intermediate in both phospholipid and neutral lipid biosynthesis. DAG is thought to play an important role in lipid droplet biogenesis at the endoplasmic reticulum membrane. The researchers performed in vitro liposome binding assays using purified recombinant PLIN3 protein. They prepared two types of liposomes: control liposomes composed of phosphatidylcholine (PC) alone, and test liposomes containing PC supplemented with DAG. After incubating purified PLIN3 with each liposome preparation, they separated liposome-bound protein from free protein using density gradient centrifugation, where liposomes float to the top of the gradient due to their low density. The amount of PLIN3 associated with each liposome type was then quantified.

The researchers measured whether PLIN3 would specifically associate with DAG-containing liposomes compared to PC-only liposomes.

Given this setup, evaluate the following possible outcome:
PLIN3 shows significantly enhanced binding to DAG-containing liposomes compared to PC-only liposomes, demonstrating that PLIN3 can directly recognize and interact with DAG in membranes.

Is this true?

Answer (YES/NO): YES